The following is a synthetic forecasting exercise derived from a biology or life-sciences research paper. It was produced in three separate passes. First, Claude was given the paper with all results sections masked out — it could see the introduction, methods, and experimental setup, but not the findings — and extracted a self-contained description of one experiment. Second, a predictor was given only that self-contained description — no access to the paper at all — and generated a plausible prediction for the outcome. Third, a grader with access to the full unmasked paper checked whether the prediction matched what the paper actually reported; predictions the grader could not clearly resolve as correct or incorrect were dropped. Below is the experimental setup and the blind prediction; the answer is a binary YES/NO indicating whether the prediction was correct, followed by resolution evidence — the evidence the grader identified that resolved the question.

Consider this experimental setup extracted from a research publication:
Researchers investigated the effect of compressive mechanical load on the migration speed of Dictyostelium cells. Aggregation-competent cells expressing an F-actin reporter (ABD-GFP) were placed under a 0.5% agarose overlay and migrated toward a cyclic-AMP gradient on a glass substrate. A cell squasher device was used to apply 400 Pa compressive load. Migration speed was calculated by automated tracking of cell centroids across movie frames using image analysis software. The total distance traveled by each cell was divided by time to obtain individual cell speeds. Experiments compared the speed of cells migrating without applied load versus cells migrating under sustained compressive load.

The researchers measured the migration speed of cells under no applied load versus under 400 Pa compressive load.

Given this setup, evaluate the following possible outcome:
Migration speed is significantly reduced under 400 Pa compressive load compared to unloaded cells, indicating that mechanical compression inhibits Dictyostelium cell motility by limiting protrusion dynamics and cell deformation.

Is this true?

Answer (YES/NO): YES